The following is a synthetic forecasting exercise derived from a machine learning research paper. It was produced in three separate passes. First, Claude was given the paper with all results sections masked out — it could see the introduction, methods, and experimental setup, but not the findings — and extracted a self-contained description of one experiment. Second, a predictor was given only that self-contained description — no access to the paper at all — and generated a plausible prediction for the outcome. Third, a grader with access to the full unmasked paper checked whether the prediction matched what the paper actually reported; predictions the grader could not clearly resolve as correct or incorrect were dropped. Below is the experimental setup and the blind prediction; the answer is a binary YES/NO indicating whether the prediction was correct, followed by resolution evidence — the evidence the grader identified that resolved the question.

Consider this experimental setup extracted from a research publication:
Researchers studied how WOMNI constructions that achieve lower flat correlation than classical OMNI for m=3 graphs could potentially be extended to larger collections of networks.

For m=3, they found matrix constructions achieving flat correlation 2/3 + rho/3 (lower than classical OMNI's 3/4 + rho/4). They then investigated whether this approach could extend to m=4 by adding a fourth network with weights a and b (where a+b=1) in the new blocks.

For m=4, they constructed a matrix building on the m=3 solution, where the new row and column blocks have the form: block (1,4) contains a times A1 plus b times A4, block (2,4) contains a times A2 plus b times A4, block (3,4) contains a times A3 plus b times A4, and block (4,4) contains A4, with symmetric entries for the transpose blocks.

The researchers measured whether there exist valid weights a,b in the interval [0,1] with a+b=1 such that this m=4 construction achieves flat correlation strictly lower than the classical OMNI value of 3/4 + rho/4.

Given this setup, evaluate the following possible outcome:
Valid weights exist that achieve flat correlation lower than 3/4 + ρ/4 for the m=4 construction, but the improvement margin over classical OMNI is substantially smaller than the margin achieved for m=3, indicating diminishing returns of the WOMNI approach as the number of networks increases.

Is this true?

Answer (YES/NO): YES